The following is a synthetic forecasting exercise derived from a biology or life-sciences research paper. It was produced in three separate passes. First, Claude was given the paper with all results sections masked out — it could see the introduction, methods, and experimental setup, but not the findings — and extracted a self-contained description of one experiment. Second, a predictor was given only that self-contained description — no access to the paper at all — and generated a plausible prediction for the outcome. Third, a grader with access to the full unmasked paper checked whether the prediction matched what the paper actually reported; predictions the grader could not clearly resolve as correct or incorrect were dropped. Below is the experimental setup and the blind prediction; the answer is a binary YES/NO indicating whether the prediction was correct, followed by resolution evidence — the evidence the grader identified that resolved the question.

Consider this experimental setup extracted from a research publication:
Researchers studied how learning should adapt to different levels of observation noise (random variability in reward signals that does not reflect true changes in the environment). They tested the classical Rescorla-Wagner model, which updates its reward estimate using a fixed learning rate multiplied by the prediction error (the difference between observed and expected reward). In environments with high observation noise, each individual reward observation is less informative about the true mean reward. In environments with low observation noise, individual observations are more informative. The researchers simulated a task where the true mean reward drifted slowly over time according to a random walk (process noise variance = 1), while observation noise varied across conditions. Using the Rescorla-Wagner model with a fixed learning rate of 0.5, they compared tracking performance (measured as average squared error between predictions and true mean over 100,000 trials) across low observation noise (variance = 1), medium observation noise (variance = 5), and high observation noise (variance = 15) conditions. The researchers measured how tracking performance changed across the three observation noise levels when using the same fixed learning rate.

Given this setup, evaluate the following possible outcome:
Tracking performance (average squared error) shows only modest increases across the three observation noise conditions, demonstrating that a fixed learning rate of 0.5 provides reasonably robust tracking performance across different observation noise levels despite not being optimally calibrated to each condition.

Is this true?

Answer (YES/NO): NO